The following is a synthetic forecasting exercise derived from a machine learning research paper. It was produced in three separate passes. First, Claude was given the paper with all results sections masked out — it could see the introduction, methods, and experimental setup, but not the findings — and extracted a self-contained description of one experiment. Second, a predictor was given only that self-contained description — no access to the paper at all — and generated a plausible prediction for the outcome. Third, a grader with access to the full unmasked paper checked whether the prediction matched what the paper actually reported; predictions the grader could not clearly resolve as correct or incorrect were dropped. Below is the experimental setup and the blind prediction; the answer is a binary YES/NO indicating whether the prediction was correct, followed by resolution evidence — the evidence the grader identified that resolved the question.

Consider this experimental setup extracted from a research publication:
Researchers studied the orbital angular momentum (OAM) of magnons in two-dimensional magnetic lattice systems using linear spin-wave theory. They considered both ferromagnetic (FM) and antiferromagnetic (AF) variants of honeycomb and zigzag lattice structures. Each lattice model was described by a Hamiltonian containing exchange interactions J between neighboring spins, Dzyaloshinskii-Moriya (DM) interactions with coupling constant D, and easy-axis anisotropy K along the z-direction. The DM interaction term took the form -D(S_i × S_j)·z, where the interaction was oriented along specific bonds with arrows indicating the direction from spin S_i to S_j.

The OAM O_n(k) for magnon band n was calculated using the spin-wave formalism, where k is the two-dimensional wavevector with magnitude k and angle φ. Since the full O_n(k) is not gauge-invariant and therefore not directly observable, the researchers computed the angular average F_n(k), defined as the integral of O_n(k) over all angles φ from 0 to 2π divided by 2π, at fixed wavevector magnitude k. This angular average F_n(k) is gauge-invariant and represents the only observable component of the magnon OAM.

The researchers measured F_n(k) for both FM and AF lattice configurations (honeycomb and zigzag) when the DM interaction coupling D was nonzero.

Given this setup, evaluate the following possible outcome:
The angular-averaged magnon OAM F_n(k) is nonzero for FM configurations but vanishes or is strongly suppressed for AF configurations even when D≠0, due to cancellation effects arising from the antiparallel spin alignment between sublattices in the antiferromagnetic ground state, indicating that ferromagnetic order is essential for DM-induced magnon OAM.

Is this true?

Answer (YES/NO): YES